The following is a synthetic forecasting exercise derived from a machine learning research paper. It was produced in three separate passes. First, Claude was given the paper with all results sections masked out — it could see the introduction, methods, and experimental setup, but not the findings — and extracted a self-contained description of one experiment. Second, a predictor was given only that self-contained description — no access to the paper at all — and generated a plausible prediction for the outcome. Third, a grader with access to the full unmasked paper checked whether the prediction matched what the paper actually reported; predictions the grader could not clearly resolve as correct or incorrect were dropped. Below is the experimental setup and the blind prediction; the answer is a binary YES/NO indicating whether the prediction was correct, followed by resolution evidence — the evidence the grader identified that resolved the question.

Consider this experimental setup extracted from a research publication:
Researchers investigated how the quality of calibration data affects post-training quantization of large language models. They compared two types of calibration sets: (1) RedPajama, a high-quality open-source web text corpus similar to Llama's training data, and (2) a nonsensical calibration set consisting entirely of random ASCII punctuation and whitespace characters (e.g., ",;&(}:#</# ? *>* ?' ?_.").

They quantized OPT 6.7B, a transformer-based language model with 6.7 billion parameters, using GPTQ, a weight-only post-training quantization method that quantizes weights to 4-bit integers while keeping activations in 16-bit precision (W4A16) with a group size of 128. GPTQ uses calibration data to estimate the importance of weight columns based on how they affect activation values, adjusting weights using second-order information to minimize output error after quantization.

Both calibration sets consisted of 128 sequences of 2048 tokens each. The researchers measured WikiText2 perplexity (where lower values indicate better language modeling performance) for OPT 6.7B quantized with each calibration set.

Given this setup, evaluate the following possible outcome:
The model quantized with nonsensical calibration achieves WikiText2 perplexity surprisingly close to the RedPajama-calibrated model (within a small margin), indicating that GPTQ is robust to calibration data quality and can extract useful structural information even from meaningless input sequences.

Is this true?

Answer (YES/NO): NO